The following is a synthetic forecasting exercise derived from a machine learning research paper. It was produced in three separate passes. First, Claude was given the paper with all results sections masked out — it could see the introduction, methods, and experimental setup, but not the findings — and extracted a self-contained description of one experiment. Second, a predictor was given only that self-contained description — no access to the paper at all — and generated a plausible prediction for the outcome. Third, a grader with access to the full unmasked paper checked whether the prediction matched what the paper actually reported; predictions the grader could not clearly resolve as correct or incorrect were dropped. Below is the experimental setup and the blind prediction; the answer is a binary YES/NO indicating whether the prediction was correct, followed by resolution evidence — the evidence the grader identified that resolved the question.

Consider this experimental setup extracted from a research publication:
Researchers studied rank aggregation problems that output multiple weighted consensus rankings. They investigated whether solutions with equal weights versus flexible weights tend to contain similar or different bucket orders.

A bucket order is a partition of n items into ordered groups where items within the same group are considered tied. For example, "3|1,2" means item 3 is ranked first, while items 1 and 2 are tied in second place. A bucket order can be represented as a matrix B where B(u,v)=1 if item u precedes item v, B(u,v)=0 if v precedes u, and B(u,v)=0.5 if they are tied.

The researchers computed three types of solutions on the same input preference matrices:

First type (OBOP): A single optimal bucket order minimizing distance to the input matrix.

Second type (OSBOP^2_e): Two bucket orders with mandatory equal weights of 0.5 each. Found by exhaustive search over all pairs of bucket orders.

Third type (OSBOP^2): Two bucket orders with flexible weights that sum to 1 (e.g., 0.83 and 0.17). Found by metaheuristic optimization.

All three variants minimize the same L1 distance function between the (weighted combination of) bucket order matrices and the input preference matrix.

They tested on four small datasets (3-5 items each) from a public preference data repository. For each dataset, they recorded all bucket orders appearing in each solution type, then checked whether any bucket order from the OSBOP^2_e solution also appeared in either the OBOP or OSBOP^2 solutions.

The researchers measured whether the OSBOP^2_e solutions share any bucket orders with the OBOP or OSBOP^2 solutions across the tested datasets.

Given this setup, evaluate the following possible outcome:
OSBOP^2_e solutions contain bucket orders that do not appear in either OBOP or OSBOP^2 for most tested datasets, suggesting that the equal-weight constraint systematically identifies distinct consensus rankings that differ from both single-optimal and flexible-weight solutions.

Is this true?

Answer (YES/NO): YES